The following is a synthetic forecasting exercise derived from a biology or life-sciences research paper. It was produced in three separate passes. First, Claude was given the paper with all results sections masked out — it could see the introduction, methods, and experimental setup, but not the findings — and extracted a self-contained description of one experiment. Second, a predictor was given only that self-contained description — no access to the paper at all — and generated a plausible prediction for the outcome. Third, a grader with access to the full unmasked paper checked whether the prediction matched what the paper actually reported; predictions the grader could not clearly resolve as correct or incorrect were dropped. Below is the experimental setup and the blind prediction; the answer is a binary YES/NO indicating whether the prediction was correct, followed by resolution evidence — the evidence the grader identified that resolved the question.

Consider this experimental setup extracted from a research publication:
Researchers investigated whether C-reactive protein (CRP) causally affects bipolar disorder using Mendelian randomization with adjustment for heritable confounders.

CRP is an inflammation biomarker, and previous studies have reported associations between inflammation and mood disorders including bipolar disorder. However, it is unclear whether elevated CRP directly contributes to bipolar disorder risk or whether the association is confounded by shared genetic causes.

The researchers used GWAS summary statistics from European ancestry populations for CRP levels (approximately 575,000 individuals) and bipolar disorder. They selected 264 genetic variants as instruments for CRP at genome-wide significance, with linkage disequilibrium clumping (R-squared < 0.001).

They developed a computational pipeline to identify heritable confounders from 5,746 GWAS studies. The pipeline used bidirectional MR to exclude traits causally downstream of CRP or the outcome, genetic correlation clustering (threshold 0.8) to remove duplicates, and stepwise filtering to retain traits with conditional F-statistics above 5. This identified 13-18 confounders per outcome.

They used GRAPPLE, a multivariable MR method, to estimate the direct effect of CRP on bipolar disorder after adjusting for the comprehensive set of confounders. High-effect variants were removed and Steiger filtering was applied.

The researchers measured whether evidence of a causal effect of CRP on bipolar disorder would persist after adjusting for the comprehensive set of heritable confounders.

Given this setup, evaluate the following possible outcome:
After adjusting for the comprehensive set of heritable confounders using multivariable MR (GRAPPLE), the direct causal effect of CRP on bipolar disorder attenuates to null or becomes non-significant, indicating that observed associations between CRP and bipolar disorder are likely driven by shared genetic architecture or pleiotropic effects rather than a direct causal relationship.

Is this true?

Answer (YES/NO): NO